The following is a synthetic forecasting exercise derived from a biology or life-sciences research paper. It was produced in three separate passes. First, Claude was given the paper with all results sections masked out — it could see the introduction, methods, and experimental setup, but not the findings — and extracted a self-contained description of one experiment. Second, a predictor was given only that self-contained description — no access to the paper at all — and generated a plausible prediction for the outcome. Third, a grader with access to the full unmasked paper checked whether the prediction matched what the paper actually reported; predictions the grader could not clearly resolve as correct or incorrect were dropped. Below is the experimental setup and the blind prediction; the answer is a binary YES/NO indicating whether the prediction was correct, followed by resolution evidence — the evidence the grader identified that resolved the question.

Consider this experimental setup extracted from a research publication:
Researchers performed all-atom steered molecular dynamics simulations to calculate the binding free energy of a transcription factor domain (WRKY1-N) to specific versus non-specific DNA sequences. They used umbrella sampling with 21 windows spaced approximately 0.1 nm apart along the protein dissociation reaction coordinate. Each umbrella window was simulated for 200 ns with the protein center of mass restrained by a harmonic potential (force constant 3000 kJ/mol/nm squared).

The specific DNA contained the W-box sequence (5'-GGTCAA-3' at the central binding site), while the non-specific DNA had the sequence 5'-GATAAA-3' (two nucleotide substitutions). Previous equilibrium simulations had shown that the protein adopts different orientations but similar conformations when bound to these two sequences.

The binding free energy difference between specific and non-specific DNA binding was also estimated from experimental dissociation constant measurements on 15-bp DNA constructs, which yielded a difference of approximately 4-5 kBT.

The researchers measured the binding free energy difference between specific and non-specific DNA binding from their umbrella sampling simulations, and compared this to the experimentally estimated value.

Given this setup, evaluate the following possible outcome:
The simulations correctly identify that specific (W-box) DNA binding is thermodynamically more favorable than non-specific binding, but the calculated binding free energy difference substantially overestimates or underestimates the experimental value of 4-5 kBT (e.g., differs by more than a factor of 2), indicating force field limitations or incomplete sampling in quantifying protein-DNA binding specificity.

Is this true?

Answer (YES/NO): NO